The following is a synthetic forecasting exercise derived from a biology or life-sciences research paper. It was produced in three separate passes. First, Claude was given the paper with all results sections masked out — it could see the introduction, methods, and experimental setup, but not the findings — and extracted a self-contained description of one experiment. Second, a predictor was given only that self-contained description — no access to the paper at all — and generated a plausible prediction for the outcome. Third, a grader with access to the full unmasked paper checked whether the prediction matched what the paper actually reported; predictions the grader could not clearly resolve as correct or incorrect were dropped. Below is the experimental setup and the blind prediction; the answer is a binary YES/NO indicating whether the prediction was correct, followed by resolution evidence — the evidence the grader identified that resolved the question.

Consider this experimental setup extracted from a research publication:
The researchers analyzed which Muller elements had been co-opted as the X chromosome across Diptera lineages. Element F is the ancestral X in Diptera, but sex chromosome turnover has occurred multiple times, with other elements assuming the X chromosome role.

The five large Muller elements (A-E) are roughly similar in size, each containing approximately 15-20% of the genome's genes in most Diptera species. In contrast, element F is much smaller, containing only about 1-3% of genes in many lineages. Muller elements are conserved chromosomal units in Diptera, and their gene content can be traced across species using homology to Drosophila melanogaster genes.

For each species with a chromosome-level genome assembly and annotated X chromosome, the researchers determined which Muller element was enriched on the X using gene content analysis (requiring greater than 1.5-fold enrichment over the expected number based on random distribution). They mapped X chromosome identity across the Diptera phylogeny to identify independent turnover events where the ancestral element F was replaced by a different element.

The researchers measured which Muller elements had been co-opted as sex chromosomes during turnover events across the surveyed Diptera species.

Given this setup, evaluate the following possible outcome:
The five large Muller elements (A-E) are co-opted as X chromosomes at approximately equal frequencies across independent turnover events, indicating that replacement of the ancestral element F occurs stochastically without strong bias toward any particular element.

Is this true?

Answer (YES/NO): YES